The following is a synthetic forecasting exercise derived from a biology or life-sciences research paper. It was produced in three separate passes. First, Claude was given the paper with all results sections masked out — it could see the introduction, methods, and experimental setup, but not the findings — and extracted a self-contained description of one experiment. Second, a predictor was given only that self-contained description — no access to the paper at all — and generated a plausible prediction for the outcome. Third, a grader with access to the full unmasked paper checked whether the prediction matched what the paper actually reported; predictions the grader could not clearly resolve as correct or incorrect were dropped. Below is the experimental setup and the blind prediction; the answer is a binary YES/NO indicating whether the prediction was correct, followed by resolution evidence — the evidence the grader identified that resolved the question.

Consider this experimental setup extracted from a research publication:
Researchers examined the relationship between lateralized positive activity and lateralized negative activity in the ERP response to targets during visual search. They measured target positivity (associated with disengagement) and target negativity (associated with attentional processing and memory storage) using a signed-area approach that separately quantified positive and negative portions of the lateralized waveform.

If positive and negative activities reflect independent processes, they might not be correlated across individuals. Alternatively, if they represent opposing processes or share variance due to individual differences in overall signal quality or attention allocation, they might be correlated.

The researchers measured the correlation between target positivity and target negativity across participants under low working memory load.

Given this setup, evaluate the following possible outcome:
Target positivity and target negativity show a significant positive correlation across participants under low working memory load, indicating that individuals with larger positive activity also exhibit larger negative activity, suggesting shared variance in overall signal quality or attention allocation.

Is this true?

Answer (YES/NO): NO